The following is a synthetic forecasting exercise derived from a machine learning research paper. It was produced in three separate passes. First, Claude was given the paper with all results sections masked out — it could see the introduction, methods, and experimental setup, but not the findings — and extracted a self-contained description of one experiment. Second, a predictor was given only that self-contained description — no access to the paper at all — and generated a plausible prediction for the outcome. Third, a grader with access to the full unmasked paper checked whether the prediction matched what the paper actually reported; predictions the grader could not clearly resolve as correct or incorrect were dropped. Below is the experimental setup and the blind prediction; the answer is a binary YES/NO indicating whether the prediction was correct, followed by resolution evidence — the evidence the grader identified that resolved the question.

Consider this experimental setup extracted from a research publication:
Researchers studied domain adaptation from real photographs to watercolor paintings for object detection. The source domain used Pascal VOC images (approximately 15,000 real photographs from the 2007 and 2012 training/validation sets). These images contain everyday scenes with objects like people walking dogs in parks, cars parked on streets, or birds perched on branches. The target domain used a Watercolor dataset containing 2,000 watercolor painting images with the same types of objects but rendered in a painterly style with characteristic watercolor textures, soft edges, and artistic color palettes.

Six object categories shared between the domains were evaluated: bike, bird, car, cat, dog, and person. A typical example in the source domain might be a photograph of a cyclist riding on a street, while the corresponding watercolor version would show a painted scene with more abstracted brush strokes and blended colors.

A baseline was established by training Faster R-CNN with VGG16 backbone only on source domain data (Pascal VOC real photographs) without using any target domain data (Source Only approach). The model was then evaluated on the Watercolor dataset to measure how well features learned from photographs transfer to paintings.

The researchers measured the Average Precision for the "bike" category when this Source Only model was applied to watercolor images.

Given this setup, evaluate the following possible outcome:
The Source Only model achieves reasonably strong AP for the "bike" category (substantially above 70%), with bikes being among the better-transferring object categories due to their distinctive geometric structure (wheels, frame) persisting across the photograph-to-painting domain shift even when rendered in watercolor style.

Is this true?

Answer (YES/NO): NO